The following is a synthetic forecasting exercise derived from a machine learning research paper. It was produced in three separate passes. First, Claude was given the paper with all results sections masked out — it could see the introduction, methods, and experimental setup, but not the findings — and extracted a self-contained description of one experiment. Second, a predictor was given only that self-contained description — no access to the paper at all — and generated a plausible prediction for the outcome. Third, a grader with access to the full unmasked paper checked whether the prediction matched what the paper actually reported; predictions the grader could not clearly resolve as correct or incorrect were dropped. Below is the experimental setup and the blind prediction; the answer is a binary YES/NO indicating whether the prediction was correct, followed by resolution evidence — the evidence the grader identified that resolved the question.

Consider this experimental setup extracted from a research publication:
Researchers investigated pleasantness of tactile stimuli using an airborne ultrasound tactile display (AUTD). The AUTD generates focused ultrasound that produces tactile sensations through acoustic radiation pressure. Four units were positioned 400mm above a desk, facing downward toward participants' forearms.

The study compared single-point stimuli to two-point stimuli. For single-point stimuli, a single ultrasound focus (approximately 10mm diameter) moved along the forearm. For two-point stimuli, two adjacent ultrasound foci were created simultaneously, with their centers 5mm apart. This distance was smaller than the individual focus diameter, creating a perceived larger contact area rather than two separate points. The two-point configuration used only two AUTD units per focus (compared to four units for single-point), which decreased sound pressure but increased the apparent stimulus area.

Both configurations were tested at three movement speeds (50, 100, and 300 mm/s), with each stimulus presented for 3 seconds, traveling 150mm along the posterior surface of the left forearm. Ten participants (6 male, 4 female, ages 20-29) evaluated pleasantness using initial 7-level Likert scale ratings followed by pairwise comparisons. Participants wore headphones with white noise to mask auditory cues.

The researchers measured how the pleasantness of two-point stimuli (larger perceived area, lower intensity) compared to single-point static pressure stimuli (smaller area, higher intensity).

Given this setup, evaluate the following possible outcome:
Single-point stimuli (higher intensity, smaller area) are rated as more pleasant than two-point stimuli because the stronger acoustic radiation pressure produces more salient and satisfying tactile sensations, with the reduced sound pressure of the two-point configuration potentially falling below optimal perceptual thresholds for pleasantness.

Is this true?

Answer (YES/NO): NO